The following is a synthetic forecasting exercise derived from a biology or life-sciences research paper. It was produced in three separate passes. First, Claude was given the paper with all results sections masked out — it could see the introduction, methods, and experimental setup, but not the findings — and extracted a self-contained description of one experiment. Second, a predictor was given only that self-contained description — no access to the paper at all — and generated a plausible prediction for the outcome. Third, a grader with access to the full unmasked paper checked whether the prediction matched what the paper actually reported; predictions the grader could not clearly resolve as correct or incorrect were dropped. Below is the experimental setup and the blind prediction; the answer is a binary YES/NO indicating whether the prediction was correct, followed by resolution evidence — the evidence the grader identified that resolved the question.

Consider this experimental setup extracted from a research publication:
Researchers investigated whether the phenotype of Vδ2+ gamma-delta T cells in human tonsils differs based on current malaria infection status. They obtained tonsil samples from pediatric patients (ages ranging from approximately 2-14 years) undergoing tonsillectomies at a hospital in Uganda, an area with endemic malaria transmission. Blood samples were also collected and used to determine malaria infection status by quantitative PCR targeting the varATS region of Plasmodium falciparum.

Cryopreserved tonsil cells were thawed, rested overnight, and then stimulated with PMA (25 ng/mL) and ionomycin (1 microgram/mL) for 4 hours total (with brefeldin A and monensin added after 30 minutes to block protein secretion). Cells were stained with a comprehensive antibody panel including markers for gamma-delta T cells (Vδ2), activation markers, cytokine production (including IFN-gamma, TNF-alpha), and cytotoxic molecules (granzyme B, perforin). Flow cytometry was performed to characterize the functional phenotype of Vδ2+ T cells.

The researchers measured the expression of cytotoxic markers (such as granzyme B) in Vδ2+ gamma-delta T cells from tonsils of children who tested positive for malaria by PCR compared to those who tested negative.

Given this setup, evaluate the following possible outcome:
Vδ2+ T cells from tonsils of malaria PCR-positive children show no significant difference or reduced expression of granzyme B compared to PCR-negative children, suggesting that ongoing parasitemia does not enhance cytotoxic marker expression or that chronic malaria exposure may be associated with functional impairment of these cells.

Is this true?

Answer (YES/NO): NO